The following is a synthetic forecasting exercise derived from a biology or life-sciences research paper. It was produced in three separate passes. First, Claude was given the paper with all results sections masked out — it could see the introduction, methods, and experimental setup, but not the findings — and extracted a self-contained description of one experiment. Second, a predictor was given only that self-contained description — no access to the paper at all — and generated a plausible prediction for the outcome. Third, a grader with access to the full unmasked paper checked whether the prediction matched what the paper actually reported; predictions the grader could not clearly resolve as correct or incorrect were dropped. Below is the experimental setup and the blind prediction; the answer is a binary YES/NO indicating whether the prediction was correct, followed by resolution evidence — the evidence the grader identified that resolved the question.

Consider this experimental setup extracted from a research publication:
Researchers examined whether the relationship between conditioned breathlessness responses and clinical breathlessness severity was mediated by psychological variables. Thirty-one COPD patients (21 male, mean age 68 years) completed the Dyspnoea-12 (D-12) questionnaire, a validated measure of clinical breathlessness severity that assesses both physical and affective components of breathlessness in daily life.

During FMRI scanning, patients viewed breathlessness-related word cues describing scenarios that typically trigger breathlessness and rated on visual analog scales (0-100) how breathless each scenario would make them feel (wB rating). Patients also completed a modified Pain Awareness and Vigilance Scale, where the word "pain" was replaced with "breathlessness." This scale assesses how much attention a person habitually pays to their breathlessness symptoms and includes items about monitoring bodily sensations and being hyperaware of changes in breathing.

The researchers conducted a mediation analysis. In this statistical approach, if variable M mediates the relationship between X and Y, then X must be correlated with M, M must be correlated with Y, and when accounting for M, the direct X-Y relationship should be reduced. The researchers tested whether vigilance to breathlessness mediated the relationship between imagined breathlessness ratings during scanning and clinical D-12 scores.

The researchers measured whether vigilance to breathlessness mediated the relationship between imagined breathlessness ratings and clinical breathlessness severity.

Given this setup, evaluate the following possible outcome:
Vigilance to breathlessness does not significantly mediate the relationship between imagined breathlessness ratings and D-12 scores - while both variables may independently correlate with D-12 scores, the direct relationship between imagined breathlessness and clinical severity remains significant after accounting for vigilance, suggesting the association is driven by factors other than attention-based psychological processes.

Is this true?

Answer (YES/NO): NO